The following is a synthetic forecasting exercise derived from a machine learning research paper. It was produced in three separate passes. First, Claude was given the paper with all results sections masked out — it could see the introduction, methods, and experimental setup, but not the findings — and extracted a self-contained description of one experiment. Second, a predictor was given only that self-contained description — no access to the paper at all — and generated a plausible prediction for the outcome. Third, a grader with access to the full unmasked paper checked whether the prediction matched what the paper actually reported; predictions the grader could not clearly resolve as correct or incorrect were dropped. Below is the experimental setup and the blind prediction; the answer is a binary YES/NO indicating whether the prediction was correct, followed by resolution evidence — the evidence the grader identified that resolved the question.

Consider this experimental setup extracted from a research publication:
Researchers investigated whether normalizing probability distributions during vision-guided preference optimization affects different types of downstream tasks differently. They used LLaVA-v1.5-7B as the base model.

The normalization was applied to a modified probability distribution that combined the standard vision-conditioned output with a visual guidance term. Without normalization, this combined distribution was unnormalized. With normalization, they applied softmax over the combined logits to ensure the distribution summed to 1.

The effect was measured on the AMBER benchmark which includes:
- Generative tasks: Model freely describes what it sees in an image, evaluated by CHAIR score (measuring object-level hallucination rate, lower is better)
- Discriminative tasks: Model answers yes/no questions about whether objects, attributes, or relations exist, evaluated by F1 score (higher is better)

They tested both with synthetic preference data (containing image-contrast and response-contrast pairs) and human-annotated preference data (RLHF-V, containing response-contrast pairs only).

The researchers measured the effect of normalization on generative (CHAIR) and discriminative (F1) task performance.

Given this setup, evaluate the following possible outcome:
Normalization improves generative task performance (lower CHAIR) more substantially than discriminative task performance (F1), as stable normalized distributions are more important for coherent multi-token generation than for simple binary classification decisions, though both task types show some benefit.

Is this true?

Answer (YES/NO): NO